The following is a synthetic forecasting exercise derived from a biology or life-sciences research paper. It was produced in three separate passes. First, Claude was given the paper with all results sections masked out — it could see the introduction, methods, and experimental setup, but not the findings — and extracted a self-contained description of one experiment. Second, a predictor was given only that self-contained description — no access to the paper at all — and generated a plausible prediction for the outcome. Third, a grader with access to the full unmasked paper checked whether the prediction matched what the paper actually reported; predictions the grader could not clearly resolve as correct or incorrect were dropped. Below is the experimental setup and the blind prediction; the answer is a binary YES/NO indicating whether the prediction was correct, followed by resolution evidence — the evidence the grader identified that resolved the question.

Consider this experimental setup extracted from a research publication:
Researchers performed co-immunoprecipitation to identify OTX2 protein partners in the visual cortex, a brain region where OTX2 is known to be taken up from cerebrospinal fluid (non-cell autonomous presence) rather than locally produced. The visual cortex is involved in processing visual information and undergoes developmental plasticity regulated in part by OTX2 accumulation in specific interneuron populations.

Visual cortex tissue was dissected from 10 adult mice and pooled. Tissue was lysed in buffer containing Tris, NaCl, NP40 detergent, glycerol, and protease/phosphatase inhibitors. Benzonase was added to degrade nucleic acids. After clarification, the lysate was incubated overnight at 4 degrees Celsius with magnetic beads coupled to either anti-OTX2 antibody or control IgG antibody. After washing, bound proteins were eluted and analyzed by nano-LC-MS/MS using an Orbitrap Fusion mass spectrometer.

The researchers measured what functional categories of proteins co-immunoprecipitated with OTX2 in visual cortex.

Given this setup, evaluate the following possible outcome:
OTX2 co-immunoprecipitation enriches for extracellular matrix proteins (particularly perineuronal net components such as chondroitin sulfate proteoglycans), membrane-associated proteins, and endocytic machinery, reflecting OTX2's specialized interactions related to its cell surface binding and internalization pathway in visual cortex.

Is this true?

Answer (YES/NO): NO